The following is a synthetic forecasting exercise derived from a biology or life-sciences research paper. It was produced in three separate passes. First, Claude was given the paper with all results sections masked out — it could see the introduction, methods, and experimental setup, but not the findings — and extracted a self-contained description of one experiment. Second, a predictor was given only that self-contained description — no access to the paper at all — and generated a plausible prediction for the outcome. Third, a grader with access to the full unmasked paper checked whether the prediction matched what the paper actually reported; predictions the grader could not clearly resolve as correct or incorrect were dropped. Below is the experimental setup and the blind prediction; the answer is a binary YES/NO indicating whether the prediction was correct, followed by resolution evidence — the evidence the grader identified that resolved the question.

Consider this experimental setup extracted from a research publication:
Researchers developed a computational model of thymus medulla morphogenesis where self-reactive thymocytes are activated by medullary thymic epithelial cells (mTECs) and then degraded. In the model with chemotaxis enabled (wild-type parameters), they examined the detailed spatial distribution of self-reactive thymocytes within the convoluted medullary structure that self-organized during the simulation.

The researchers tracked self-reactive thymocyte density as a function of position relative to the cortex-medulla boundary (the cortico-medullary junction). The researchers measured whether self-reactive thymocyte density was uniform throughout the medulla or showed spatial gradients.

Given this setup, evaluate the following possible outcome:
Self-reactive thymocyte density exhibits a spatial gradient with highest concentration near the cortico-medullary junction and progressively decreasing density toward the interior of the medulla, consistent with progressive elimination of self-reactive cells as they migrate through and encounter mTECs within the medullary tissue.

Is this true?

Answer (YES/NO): YES